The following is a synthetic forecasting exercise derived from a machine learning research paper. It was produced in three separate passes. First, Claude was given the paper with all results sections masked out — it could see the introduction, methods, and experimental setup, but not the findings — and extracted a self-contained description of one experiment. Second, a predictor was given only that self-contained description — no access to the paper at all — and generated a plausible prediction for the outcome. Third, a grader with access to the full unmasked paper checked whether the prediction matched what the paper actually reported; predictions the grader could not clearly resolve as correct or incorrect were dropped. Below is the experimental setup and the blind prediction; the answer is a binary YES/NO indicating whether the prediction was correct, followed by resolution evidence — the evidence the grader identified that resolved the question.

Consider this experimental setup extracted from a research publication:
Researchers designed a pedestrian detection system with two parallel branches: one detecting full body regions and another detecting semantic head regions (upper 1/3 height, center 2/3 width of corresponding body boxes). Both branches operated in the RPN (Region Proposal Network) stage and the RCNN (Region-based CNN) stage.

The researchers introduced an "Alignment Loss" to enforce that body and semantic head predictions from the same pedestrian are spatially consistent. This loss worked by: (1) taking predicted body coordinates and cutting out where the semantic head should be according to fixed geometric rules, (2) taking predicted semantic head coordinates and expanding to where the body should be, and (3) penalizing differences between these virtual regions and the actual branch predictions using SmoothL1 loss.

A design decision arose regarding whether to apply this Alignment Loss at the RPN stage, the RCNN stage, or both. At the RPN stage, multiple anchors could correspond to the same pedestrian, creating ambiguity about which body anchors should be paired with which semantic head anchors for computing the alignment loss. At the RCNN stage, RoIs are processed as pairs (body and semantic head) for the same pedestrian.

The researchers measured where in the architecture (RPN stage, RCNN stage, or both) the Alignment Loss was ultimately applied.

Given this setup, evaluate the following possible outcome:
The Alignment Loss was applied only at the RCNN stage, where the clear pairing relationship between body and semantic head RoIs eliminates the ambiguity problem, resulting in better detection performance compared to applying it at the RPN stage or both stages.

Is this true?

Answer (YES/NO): NO